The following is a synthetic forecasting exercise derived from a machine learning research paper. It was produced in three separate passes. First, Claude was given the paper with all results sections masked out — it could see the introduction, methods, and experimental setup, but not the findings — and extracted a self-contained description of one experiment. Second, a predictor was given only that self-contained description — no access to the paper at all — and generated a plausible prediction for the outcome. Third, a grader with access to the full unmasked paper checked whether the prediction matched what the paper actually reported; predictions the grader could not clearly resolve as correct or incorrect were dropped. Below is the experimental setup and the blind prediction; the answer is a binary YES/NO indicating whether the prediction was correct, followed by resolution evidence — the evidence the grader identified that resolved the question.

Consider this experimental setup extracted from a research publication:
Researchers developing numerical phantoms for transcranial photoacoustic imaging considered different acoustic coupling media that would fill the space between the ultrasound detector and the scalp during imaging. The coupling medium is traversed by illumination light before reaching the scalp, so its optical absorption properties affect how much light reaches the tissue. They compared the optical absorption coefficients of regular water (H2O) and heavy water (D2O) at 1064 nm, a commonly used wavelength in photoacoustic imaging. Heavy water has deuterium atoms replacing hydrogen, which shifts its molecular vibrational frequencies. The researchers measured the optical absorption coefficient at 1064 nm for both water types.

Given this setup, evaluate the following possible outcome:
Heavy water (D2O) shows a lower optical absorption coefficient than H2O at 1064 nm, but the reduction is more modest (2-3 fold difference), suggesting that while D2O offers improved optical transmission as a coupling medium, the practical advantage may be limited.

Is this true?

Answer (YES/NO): NO